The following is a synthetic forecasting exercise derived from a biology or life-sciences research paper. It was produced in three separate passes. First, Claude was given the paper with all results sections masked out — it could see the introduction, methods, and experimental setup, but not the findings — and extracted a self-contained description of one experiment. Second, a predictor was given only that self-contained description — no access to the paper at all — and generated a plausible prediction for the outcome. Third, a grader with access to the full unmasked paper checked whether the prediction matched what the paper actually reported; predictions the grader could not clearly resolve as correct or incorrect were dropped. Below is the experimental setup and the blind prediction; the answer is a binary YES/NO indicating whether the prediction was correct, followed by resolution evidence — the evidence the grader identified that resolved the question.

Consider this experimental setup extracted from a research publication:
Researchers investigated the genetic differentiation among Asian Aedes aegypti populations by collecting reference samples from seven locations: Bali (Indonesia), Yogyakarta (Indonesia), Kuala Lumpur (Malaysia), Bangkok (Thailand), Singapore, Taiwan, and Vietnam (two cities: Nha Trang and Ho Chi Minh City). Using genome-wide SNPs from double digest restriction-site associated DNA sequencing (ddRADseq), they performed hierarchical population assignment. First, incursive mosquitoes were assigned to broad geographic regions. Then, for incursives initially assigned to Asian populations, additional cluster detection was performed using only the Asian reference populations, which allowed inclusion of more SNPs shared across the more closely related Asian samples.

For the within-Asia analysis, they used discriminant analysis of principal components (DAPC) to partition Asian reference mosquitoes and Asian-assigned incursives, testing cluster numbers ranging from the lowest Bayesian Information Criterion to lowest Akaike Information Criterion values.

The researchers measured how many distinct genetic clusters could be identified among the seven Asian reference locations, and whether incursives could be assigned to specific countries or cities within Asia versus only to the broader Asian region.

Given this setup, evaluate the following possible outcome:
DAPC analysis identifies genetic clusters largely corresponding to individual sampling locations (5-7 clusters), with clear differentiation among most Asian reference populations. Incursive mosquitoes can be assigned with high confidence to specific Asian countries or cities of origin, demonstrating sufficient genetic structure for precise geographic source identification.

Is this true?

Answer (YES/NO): YES